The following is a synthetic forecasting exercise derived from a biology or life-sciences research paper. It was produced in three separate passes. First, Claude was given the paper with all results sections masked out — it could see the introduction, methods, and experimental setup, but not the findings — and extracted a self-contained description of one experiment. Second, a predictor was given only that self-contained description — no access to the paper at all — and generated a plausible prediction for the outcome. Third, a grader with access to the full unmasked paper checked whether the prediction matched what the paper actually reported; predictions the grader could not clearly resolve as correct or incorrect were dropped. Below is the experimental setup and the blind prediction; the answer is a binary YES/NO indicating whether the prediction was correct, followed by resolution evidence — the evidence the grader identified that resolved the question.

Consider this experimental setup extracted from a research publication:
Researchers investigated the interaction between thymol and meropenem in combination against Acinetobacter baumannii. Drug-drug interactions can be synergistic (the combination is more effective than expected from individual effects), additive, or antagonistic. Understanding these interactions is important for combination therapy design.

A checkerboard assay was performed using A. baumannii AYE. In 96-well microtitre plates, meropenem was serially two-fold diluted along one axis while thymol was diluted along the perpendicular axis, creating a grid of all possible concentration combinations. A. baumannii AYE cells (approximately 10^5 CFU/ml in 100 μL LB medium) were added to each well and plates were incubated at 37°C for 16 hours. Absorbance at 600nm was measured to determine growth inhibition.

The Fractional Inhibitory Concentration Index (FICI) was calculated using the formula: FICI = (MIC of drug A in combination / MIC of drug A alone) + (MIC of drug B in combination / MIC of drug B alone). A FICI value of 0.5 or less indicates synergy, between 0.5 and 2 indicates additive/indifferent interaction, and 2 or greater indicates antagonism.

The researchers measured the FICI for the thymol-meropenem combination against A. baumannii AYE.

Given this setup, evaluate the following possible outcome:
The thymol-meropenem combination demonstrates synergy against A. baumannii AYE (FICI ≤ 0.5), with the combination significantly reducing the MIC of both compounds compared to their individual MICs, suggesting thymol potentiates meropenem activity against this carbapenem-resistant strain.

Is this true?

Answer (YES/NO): NO